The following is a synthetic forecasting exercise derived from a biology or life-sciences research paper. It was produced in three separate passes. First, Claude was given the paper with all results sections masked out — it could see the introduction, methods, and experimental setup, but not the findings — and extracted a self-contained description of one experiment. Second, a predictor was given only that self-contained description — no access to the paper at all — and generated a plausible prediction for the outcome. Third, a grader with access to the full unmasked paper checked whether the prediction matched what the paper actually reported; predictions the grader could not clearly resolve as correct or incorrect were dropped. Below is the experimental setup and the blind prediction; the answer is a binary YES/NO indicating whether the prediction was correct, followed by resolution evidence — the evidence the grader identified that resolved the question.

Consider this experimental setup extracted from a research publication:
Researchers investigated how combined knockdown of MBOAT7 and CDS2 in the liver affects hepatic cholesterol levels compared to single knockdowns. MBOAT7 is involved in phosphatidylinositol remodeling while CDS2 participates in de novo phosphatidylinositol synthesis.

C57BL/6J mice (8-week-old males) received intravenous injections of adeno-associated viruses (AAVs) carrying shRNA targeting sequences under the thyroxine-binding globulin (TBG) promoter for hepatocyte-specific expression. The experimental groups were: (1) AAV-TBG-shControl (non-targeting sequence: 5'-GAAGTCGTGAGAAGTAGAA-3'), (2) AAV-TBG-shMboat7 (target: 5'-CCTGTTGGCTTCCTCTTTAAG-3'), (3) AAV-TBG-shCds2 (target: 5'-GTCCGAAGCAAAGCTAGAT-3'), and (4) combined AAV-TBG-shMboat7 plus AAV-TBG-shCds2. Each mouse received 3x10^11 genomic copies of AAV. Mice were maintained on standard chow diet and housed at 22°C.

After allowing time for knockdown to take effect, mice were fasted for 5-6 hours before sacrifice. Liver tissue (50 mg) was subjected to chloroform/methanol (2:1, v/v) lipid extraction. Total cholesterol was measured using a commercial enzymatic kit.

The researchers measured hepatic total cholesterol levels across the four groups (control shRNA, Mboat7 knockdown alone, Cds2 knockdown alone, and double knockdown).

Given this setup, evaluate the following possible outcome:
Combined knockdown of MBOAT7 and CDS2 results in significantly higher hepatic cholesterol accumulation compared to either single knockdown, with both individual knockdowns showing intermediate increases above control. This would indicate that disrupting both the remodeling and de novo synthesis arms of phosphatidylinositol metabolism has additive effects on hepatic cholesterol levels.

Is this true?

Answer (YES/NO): NO